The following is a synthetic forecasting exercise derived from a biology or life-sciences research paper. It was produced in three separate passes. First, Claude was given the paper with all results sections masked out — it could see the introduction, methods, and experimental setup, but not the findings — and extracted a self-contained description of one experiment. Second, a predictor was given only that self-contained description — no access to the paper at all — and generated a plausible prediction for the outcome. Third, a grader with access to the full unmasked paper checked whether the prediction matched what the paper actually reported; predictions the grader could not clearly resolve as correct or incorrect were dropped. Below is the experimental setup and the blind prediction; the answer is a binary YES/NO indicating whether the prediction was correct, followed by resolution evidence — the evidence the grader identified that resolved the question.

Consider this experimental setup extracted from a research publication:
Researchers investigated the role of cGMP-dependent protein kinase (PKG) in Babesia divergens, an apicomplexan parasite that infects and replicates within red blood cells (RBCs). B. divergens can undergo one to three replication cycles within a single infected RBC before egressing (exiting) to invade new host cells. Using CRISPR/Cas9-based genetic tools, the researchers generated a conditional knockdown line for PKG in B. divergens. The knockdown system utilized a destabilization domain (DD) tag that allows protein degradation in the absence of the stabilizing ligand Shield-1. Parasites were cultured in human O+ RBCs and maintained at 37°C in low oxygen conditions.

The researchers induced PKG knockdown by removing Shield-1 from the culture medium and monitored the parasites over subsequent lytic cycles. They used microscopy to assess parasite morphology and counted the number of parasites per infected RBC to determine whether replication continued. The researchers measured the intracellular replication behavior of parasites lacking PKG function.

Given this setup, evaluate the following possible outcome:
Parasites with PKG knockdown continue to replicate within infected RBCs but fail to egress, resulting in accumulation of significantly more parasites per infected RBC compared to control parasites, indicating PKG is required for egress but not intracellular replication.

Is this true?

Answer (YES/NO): YES